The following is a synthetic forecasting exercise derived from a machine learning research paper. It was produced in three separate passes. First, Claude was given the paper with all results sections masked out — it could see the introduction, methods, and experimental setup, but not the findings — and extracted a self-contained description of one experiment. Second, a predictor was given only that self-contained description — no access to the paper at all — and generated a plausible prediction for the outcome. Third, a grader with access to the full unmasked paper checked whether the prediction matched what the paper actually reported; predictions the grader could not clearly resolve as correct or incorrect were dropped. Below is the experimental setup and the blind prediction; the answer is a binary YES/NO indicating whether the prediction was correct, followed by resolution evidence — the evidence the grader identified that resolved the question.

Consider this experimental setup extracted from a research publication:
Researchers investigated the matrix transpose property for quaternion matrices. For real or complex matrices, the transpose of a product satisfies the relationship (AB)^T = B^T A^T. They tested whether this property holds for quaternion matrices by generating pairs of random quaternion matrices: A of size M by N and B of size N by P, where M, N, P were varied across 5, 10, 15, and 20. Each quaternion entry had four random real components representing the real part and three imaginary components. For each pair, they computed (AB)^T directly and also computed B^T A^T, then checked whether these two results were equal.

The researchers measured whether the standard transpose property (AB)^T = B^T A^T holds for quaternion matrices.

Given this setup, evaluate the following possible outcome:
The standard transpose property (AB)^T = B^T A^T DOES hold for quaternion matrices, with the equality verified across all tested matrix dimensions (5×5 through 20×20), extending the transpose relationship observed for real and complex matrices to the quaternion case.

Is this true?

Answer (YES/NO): NO